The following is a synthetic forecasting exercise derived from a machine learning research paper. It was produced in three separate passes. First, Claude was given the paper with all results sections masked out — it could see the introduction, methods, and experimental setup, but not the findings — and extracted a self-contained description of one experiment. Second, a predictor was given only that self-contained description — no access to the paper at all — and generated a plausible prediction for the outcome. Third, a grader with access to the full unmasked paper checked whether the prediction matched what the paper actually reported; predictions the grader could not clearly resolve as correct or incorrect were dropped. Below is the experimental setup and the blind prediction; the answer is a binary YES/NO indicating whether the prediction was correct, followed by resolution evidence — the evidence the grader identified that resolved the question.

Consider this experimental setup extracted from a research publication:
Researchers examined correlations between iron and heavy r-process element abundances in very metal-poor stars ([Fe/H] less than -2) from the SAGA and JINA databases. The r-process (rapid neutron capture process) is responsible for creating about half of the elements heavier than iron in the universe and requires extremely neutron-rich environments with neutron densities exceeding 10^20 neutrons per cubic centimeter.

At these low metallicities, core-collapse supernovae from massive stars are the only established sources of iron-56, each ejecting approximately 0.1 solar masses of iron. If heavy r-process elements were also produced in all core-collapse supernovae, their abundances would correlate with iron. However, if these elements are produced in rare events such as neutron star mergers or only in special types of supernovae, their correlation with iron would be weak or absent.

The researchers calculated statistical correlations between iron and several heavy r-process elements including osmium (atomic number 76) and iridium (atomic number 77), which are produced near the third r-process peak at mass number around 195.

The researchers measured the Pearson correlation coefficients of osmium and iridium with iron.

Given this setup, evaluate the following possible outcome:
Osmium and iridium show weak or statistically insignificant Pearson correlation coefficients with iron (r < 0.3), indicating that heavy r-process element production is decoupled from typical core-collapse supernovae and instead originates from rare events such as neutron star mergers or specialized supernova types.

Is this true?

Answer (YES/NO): YES